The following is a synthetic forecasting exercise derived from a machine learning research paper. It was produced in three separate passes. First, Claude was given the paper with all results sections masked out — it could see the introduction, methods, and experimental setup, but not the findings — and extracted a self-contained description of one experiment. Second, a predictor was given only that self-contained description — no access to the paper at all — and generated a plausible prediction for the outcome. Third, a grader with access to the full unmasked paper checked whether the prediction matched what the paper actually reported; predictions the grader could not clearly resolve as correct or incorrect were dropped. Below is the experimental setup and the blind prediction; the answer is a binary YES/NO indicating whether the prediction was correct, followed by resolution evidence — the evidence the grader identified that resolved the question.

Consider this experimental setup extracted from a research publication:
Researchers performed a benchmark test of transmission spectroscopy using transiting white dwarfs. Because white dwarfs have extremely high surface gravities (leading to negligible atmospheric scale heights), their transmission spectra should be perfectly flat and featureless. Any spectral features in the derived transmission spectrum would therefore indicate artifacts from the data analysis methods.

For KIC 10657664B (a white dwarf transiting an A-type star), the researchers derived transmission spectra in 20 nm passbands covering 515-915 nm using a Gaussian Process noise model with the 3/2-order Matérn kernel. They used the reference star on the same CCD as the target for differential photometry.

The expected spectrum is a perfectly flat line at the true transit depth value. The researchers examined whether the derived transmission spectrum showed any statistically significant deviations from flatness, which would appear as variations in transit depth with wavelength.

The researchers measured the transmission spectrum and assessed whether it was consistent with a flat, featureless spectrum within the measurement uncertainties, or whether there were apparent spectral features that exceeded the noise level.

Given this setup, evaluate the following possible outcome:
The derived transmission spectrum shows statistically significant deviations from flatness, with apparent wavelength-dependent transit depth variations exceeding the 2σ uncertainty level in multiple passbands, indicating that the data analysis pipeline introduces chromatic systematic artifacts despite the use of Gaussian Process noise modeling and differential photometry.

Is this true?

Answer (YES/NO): NO